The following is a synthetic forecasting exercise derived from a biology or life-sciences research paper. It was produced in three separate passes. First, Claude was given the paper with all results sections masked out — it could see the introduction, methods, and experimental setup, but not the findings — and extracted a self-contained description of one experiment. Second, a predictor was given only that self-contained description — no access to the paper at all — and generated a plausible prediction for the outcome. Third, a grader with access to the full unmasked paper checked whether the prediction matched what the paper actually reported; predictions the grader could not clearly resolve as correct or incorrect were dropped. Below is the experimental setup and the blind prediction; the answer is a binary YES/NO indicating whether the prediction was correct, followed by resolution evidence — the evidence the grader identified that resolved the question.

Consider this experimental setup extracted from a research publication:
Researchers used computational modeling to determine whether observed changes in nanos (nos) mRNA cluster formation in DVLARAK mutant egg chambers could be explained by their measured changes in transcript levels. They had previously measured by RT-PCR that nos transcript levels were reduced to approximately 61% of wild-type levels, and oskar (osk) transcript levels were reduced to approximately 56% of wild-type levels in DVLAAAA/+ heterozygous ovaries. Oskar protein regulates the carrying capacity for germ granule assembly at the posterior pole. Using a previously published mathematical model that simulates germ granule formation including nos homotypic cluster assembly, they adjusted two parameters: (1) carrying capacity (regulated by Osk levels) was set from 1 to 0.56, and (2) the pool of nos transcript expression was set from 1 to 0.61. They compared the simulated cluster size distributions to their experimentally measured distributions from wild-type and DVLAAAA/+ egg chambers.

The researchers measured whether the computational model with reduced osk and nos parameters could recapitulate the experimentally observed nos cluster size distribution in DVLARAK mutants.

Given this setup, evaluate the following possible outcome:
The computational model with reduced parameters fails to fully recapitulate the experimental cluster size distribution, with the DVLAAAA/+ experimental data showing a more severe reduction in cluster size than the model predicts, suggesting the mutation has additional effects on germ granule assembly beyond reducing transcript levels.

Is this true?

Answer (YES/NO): NO